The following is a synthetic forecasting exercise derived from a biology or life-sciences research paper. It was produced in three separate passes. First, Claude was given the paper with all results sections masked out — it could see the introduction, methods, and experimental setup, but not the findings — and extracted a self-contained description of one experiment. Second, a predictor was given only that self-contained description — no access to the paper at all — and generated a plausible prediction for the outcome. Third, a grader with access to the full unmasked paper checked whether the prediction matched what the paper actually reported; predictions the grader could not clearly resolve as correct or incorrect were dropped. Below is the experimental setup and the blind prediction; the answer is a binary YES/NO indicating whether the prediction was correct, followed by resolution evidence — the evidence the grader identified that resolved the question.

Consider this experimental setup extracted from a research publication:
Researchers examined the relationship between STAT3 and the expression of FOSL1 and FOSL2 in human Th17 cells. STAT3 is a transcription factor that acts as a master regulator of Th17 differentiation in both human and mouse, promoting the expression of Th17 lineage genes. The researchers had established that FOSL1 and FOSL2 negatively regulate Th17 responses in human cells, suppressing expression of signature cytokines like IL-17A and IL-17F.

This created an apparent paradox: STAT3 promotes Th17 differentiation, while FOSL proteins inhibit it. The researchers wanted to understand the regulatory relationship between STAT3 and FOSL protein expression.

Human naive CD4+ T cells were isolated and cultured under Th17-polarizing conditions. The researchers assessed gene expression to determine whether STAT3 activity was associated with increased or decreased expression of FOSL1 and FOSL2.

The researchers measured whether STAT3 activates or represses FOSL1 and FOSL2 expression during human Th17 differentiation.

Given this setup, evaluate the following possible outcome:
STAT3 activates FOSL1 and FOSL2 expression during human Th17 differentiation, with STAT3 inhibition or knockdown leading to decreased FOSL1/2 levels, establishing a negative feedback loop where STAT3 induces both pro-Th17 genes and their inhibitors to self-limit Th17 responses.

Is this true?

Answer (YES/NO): YES